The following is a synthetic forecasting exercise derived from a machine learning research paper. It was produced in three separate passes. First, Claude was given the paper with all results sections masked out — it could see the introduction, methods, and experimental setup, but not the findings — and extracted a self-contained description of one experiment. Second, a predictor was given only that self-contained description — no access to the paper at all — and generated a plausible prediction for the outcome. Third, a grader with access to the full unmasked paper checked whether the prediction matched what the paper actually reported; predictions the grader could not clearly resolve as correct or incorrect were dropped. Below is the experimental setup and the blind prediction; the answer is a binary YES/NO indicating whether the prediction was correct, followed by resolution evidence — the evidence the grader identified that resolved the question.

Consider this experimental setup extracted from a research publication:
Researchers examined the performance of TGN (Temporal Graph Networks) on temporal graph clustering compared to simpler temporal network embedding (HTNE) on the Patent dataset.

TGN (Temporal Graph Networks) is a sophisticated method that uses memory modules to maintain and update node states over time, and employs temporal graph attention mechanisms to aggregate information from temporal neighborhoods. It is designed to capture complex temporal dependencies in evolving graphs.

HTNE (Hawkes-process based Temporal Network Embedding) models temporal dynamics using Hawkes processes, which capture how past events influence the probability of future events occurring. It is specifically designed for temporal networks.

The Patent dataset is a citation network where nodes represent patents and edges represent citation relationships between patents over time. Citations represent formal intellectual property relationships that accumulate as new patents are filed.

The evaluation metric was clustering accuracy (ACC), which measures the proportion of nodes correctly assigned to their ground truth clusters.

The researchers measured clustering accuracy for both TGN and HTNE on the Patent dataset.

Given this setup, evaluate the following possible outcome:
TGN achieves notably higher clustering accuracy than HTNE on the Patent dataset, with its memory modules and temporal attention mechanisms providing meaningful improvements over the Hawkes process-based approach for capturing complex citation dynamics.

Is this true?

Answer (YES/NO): NO